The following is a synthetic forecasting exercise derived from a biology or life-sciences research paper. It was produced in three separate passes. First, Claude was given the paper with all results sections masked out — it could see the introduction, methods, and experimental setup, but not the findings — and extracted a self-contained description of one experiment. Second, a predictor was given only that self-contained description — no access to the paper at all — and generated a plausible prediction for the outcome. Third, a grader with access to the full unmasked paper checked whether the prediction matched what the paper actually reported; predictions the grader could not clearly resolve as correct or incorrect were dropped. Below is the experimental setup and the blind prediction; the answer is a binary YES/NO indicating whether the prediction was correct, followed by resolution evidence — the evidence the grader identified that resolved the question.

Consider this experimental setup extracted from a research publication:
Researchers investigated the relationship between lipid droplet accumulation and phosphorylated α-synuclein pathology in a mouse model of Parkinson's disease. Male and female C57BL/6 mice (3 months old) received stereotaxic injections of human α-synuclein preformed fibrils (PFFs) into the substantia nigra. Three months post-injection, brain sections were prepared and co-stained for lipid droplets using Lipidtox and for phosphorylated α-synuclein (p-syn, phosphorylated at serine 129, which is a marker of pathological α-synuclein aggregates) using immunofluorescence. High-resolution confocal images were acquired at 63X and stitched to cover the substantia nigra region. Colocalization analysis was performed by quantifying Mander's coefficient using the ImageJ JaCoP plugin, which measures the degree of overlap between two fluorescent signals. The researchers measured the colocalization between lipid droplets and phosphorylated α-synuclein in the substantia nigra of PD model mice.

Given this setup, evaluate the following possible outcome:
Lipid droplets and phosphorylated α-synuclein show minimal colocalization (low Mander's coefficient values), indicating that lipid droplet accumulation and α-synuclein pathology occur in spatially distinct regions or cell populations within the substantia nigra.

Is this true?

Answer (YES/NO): NO